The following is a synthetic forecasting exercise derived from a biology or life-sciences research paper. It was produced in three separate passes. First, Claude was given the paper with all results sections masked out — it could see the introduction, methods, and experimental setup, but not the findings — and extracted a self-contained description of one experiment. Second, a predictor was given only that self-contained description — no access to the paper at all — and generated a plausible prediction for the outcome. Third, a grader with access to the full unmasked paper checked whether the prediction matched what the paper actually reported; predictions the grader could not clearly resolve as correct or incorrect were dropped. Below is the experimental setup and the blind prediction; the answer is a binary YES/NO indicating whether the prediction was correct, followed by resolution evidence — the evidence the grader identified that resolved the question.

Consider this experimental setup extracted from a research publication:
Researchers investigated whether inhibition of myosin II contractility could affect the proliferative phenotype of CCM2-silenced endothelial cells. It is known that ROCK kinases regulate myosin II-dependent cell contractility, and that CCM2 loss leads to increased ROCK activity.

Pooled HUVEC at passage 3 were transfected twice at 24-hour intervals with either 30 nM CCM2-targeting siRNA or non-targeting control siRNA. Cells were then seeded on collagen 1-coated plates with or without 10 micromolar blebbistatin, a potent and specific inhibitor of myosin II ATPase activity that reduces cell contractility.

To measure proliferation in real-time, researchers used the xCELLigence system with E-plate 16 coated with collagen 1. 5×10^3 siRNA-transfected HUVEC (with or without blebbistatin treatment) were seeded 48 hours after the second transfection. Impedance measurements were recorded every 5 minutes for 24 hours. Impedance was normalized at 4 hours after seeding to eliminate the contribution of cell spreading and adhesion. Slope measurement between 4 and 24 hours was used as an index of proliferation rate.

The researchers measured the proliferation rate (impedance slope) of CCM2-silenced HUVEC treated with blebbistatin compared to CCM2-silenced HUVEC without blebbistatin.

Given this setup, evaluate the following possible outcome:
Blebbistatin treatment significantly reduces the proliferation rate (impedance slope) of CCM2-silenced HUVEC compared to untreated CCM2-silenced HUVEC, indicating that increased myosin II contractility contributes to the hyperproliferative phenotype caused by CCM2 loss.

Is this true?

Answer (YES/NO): NO